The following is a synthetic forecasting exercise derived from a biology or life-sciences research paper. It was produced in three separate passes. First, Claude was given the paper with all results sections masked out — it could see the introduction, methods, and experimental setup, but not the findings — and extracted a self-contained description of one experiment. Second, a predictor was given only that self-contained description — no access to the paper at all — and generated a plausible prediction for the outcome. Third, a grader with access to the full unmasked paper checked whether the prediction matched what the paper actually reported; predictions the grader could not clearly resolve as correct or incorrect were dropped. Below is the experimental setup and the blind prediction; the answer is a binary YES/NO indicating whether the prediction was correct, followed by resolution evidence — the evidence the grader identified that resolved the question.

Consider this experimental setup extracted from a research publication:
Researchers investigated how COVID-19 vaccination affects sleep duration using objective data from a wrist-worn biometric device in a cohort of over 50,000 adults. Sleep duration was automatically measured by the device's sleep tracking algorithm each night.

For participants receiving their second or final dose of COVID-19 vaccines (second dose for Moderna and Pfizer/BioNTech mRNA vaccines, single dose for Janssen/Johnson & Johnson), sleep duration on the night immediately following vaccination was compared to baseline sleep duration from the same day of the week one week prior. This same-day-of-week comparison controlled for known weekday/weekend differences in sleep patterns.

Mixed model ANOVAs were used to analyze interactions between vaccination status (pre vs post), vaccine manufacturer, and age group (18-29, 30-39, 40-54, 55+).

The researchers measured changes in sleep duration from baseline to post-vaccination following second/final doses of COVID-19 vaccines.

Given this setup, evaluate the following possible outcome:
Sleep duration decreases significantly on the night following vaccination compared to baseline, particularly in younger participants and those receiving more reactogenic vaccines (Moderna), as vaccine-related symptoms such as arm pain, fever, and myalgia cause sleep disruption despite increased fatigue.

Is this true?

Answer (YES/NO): NO